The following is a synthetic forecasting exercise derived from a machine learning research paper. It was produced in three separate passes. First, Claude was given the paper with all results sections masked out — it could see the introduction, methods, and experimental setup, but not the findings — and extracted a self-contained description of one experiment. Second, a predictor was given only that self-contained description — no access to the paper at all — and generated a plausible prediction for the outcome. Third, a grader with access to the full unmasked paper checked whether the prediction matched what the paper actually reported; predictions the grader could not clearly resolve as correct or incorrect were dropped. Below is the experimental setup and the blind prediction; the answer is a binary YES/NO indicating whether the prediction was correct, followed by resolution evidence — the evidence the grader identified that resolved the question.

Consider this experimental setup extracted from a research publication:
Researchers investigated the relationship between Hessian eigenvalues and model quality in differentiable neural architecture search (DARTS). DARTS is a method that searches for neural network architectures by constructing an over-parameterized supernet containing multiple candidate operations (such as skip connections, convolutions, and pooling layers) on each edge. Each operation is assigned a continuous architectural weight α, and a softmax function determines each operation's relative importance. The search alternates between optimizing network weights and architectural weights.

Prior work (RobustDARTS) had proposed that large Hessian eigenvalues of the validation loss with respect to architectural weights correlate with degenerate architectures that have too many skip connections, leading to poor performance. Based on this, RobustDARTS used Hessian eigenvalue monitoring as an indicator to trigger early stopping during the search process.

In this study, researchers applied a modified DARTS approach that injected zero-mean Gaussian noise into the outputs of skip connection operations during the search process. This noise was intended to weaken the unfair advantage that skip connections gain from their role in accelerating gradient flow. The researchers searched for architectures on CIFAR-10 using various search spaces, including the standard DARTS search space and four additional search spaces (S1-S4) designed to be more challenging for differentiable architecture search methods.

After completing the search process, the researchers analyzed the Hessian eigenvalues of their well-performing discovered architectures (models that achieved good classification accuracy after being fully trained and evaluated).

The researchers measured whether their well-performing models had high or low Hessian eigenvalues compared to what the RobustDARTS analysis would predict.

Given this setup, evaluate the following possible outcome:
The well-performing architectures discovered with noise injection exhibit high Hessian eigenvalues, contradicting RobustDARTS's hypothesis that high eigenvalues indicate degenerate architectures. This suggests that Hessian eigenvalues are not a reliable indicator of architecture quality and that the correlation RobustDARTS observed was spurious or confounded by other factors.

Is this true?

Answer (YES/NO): YES